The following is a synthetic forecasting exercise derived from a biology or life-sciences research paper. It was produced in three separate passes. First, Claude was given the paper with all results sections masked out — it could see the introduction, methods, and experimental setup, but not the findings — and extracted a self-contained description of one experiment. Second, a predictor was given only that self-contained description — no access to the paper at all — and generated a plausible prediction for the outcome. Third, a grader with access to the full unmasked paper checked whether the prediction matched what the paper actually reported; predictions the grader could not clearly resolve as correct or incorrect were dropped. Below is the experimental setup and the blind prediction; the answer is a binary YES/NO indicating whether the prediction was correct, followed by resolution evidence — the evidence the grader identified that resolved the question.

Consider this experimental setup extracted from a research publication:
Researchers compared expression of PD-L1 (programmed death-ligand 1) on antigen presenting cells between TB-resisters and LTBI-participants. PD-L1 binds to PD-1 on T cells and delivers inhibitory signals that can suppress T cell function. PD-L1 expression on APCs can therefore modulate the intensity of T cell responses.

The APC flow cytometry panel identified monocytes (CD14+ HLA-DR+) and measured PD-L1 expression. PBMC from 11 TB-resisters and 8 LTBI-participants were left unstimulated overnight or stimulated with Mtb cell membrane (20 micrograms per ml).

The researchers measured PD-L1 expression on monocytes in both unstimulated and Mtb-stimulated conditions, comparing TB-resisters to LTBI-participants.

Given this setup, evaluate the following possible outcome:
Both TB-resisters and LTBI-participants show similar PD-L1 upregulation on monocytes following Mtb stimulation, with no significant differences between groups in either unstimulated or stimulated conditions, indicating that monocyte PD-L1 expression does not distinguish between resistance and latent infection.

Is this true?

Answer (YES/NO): YES